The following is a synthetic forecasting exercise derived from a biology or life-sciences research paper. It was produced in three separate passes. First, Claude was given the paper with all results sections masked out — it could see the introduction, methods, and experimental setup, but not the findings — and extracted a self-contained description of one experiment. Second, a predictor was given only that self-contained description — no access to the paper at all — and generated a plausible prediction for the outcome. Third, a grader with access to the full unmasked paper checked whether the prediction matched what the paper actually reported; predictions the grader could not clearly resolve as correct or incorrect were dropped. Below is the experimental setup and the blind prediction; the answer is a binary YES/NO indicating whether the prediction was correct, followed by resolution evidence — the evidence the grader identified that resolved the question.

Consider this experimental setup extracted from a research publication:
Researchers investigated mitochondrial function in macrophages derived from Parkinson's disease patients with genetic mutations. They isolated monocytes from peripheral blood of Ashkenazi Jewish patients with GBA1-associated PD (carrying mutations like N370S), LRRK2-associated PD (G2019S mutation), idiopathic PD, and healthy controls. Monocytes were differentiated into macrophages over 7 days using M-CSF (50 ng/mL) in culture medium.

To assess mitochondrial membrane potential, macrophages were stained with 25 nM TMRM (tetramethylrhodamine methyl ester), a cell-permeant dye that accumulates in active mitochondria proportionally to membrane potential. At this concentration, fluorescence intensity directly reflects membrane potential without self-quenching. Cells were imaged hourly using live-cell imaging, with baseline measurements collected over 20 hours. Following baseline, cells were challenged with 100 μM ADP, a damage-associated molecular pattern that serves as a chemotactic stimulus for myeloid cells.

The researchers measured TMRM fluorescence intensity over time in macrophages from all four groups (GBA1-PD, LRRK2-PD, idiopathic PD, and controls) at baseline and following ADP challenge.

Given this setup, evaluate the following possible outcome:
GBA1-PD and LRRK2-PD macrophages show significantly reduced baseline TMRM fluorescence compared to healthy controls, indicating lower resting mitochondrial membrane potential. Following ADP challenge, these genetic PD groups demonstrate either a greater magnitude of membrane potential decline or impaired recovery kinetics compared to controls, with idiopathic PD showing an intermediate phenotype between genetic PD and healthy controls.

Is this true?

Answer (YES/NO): NO